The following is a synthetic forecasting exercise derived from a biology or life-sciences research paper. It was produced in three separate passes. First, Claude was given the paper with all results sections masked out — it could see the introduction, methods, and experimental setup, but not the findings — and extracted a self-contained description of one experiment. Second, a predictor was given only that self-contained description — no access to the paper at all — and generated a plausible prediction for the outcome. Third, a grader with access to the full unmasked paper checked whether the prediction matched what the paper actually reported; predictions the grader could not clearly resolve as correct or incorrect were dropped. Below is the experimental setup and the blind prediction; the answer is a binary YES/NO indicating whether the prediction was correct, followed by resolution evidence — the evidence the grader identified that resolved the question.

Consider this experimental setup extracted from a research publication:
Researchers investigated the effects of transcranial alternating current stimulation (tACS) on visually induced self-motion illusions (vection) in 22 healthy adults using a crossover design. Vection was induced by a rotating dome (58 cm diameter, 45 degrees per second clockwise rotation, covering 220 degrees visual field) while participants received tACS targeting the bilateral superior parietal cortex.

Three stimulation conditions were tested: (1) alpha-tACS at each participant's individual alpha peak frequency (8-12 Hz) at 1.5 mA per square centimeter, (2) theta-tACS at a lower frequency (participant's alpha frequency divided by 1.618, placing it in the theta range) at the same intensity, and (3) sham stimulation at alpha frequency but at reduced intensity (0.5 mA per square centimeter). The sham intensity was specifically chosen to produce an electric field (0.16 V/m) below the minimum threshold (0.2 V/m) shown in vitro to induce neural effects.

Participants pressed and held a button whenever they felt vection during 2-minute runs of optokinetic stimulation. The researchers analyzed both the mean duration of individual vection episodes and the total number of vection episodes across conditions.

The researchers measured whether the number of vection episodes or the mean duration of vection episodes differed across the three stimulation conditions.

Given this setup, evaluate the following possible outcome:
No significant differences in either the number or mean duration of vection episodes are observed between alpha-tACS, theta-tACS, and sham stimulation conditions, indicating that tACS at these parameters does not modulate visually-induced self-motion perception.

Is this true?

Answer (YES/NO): NO